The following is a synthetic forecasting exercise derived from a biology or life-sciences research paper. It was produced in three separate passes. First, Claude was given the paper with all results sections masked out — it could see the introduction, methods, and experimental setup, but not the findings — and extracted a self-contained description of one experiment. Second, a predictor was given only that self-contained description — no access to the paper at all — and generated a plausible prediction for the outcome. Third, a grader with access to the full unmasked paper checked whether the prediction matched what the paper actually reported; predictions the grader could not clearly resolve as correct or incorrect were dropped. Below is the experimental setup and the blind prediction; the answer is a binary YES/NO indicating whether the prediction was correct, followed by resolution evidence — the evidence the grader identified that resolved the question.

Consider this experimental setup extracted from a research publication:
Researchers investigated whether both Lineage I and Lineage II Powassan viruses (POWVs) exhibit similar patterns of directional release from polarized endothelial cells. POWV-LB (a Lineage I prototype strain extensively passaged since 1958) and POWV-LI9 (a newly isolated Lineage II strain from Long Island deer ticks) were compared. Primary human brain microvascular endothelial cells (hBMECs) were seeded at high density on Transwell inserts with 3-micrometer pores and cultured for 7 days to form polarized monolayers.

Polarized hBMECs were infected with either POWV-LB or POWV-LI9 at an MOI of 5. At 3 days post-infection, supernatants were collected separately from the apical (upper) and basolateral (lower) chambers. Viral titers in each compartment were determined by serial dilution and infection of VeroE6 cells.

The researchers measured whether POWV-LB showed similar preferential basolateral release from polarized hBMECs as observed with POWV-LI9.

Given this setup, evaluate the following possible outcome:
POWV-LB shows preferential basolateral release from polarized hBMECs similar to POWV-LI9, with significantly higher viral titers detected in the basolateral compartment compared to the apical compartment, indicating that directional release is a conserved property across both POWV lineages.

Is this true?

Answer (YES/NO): YES